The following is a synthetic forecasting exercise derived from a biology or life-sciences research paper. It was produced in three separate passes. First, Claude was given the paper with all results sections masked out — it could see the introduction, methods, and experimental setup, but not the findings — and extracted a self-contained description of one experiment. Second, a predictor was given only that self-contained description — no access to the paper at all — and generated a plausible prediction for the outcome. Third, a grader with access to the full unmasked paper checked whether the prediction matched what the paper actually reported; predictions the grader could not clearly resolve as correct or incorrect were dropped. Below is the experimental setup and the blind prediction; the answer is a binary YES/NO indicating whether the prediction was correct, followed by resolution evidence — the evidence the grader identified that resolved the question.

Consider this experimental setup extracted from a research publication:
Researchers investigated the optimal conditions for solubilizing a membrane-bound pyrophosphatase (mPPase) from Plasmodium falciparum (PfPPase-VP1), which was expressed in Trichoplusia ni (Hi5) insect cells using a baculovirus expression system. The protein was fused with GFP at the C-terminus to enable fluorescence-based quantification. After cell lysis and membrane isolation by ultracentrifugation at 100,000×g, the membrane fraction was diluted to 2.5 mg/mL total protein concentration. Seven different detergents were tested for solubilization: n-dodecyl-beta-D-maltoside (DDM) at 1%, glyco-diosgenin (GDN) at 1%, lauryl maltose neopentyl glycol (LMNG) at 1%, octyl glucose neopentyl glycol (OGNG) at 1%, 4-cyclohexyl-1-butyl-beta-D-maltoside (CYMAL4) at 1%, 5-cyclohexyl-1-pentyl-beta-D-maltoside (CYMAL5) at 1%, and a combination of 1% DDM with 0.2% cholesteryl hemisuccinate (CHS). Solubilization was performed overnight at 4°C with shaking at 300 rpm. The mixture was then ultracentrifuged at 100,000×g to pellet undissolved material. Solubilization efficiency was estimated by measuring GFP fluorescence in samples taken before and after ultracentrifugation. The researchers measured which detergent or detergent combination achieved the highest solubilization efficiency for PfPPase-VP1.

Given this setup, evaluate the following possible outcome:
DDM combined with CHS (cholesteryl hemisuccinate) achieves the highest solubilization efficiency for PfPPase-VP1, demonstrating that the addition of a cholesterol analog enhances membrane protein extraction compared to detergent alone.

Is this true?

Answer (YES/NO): YES